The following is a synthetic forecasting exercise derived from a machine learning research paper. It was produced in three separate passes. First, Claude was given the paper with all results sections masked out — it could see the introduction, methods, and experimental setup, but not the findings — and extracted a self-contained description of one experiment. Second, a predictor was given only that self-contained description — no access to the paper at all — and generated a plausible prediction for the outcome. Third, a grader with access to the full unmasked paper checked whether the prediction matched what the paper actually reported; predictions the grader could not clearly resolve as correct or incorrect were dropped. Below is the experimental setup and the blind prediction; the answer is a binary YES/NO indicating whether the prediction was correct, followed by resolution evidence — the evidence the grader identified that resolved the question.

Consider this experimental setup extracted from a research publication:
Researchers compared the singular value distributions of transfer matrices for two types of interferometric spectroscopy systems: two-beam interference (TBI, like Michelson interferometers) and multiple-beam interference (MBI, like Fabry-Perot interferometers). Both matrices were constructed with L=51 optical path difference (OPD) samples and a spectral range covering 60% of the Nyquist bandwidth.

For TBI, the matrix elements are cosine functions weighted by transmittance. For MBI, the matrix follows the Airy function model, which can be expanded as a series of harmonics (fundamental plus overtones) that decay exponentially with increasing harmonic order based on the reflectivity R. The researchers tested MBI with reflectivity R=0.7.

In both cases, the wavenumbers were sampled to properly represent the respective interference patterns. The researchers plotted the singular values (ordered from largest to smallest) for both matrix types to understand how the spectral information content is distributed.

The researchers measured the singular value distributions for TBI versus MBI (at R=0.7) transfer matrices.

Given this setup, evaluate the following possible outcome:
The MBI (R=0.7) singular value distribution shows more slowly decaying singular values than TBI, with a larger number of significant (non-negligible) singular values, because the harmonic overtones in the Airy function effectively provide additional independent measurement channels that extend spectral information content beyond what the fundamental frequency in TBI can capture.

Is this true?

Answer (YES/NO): YES